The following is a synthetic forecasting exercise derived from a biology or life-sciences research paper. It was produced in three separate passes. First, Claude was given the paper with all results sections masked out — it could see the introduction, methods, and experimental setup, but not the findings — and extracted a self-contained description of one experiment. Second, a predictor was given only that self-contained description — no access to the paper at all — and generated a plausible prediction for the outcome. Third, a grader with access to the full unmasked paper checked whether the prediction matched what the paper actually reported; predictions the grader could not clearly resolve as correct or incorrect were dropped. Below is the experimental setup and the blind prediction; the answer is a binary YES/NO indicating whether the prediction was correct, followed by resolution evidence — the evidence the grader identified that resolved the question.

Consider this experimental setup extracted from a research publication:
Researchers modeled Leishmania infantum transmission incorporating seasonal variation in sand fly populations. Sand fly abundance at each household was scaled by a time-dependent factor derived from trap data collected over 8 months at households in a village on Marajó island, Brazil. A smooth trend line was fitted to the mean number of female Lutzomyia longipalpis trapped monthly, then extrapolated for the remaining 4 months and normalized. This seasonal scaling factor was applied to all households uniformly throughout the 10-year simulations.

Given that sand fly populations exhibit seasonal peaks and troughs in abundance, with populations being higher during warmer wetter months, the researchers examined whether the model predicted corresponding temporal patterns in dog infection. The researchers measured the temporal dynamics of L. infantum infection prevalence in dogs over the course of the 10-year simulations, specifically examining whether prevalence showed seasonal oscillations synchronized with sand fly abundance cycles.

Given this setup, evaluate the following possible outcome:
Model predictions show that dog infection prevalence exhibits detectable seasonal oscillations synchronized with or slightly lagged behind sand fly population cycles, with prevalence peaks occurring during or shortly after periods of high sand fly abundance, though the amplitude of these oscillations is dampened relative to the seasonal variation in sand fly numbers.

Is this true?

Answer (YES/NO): YES